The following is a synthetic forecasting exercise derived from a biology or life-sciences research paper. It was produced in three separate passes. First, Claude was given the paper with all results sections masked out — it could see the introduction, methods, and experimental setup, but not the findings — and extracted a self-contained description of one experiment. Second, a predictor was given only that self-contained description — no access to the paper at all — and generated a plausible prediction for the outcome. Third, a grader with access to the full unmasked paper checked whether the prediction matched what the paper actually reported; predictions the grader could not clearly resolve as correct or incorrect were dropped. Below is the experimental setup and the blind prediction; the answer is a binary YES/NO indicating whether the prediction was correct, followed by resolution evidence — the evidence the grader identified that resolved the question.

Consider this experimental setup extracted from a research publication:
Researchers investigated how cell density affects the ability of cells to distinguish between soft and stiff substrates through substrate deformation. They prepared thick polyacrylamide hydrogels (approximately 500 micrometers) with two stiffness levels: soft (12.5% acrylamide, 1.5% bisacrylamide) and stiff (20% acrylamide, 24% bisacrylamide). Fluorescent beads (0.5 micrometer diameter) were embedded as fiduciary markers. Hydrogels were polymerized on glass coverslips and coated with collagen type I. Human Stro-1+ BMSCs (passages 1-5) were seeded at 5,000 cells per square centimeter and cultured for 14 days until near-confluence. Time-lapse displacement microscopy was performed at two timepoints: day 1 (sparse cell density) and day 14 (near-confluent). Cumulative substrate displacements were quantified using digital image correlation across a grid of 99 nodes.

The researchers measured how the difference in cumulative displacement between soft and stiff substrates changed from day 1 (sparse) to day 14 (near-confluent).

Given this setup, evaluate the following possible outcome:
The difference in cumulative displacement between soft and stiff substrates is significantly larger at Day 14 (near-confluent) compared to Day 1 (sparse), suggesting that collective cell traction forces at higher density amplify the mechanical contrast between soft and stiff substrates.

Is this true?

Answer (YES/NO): NO